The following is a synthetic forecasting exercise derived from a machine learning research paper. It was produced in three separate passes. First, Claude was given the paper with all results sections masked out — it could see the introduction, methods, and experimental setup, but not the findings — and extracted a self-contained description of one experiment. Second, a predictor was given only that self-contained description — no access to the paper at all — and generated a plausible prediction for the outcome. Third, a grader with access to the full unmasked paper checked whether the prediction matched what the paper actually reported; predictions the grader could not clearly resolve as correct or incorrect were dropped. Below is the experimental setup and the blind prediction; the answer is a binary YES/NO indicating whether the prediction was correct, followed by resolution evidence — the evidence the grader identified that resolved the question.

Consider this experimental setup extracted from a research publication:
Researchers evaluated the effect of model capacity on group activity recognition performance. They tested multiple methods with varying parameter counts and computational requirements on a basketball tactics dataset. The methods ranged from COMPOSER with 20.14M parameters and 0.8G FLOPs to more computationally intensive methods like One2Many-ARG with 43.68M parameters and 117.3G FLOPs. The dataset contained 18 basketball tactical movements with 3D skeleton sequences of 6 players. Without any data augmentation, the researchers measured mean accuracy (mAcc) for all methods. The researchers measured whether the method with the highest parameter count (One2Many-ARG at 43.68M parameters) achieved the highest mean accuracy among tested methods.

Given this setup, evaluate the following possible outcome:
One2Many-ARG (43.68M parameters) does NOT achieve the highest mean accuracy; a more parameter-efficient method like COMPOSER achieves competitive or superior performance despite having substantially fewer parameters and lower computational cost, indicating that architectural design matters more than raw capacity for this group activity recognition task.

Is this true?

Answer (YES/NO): YES